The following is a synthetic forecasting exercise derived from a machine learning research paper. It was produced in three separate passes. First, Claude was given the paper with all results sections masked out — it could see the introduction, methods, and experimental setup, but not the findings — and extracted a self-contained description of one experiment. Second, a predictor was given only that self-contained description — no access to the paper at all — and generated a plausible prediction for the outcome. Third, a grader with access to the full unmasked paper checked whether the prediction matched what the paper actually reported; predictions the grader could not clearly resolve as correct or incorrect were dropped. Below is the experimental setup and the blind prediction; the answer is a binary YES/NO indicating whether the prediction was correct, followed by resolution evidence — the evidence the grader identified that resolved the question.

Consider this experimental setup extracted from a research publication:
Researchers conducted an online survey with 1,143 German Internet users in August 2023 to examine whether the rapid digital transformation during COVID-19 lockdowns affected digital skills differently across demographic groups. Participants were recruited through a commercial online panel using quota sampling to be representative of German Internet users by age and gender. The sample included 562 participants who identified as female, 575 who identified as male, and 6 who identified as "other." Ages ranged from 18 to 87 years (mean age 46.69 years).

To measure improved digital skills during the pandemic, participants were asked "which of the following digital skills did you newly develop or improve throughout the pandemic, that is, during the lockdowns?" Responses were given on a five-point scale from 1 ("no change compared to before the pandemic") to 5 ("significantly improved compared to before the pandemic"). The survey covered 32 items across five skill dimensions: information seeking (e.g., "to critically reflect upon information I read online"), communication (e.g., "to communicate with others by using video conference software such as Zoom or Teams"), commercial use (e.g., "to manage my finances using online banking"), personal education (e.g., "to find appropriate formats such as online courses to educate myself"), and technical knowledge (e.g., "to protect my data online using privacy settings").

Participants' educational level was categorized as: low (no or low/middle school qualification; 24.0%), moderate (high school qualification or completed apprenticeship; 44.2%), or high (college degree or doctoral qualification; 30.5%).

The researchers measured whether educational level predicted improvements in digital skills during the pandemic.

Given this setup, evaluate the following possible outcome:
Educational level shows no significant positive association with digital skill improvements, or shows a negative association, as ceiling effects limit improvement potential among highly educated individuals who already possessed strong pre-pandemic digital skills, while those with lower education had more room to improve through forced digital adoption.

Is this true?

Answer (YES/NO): NO